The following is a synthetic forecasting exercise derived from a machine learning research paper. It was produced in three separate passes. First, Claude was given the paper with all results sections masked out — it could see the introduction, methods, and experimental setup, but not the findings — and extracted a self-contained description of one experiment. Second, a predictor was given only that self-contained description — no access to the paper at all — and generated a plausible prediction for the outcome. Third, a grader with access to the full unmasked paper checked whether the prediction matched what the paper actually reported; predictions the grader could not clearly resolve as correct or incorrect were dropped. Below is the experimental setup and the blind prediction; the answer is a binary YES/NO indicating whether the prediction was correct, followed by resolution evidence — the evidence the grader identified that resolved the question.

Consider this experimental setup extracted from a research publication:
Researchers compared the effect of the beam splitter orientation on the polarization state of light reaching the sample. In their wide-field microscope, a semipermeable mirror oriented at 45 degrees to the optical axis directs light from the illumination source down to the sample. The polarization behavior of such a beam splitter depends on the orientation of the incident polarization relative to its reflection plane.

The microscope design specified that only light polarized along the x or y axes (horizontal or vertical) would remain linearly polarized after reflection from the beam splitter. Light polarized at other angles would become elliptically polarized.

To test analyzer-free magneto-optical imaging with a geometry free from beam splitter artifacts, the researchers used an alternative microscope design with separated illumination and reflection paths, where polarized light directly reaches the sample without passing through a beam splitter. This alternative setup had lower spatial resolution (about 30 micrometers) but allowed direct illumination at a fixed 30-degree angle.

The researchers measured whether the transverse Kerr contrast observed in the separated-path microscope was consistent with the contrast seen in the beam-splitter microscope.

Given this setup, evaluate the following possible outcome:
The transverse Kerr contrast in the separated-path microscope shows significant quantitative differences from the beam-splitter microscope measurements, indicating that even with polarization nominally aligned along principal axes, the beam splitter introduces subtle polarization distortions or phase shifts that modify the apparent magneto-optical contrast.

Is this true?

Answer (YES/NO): NO